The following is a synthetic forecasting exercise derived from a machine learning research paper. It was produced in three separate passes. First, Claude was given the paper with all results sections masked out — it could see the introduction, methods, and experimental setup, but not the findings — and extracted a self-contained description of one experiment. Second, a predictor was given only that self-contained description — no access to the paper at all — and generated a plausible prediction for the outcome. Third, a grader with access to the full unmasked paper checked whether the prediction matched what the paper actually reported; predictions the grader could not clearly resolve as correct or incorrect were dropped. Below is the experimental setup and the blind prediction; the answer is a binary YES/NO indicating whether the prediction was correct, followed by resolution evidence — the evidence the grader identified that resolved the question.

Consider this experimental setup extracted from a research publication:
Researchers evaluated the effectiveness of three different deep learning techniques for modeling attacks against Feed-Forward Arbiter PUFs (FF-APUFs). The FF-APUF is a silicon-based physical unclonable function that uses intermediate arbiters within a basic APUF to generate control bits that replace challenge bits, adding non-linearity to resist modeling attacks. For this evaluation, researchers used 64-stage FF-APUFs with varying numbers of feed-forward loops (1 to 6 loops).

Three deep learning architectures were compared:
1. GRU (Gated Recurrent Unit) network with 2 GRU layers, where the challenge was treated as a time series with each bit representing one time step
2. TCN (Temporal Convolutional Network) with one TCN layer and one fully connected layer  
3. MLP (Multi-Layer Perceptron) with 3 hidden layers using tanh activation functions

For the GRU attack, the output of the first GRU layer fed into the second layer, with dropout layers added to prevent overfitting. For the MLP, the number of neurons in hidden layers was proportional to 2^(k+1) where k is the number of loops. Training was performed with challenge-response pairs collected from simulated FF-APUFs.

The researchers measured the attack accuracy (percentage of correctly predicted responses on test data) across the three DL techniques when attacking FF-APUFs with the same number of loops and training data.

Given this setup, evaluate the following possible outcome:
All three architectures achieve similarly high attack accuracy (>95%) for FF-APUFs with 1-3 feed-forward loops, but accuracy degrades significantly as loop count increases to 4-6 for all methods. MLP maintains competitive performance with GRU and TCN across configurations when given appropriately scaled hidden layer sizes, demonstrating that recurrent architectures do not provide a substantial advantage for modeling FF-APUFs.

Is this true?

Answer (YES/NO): NO